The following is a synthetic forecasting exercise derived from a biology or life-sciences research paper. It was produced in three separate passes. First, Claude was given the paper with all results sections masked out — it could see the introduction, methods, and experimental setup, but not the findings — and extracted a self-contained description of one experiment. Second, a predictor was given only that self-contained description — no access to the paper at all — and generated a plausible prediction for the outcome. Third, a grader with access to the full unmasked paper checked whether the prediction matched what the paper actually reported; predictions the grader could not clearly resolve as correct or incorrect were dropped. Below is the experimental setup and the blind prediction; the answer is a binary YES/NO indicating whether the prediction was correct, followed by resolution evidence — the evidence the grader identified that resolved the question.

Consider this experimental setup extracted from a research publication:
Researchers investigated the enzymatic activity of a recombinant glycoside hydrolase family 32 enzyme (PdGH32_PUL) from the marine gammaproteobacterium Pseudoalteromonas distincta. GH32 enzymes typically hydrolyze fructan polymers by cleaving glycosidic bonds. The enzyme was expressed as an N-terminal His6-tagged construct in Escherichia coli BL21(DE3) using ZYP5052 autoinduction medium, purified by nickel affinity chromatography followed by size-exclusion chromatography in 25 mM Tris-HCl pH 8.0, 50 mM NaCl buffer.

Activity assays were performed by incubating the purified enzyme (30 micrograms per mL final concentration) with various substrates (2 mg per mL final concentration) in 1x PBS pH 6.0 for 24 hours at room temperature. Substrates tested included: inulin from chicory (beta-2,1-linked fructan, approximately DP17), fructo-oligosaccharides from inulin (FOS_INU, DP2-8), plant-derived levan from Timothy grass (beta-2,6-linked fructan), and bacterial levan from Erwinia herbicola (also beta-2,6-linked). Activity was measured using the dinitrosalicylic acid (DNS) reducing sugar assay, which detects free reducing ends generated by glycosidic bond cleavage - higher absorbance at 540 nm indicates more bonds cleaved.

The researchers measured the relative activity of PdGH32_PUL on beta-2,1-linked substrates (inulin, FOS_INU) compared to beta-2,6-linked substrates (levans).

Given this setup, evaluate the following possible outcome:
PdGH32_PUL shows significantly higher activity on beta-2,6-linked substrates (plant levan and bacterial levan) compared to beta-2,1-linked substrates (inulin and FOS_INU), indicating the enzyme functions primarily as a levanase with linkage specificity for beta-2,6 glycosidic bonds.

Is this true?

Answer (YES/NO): NO